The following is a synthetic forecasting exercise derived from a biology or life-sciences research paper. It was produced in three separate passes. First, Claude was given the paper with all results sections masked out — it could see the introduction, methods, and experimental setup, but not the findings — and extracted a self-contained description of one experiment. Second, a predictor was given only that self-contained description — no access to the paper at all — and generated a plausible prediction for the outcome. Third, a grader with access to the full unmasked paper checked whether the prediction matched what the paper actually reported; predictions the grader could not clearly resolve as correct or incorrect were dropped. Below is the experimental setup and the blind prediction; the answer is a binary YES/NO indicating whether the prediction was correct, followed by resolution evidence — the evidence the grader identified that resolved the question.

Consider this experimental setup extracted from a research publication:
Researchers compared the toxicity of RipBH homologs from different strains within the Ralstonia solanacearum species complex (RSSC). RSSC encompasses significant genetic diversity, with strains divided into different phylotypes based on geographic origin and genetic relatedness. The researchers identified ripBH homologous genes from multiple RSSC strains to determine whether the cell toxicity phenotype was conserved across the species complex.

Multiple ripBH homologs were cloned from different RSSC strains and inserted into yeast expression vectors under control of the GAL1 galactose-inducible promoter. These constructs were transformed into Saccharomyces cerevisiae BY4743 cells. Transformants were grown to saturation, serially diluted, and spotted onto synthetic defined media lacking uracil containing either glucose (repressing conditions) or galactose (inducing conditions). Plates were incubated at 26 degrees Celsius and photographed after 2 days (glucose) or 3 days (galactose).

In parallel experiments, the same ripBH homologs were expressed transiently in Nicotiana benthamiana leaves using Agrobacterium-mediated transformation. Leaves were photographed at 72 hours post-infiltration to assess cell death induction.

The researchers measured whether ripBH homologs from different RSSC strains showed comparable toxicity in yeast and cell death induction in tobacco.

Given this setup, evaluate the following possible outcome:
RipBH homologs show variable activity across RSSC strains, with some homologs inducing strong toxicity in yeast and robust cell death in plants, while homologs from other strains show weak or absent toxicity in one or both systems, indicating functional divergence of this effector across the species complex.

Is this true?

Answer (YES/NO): YES